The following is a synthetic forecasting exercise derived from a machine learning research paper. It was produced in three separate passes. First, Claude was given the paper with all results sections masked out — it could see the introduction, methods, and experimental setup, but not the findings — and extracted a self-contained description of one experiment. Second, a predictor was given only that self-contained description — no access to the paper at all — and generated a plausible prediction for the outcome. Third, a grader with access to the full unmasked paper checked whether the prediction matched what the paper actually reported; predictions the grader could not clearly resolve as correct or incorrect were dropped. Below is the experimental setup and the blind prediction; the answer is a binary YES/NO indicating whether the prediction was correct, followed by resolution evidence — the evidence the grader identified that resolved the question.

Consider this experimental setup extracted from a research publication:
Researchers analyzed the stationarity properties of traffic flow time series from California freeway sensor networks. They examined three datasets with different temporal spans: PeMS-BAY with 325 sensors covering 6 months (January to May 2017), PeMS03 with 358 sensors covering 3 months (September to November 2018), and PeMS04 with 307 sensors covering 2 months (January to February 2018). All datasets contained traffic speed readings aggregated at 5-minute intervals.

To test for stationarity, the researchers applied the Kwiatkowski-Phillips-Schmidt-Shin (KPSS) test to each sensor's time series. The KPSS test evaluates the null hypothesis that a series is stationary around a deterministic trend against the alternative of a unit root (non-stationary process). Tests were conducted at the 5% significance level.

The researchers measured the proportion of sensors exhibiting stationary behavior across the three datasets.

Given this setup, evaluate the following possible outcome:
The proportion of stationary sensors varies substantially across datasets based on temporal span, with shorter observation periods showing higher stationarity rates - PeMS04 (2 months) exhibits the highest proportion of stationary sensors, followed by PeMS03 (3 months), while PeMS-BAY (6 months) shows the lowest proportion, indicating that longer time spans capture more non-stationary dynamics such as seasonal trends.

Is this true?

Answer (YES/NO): YES